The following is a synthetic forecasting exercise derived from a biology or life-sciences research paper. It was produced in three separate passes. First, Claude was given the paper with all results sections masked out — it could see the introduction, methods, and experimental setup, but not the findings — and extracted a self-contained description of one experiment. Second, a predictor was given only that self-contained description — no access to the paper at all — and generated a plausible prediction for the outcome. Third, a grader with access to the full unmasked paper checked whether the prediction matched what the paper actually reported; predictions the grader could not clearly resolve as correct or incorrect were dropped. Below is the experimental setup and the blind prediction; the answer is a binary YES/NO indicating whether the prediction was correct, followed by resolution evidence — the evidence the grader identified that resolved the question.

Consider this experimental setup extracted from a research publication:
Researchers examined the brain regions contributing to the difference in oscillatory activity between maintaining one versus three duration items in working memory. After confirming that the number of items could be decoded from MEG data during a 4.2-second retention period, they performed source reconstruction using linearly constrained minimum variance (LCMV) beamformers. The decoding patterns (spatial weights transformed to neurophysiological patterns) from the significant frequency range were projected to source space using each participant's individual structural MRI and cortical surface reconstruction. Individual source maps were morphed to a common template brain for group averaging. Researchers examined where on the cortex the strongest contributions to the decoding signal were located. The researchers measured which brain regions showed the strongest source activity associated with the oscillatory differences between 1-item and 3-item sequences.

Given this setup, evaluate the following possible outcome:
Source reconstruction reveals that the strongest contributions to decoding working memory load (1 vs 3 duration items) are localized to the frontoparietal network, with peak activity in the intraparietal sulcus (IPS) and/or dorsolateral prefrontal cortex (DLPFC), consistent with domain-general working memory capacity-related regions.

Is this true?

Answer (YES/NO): NO